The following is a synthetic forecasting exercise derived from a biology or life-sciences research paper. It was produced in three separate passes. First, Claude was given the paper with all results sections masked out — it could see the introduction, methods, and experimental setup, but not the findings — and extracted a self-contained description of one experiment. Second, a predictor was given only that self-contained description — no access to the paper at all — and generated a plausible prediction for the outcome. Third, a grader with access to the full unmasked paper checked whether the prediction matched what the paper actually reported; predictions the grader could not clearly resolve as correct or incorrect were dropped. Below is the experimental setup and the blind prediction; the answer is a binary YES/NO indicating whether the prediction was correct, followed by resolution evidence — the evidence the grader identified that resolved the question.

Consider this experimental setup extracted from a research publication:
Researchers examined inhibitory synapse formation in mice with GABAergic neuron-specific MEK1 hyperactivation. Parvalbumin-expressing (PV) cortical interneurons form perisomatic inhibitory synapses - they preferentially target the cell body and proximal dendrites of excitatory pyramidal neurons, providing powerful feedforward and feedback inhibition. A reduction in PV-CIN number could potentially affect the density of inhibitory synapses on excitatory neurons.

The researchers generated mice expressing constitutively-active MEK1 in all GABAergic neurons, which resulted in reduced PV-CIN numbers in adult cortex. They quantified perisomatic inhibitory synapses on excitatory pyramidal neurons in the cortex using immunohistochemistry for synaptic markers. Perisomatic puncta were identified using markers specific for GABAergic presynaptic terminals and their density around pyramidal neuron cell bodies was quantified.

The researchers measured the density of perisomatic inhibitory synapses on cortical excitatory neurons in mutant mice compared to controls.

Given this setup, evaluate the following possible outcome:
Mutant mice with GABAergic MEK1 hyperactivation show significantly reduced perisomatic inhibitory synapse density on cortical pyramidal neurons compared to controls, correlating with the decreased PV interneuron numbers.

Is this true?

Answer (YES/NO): YES